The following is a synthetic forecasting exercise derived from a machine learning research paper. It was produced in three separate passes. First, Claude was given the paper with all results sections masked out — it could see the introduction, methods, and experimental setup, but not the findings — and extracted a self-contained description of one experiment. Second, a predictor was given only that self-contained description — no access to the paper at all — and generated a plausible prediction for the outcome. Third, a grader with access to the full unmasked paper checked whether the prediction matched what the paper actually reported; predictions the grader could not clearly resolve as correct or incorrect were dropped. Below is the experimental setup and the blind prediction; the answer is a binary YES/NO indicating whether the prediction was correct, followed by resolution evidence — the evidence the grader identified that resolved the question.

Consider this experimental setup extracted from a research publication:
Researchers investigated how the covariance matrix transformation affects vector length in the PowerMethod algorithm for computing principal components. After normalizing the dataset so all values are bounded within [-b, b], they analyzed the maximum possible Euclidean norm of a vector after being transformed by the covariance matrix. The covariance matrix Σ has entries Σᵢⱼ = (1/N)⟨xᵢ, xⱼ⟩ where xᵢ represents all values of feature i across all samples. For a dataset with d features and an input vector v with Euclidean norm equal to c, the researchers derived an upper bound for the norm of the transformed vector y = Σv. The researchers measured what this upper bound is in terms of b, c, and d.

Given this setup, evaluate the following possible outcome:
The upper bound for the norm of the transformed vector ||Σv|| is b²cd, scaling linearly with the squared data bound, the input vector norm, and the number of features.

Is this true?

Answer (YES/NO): YES